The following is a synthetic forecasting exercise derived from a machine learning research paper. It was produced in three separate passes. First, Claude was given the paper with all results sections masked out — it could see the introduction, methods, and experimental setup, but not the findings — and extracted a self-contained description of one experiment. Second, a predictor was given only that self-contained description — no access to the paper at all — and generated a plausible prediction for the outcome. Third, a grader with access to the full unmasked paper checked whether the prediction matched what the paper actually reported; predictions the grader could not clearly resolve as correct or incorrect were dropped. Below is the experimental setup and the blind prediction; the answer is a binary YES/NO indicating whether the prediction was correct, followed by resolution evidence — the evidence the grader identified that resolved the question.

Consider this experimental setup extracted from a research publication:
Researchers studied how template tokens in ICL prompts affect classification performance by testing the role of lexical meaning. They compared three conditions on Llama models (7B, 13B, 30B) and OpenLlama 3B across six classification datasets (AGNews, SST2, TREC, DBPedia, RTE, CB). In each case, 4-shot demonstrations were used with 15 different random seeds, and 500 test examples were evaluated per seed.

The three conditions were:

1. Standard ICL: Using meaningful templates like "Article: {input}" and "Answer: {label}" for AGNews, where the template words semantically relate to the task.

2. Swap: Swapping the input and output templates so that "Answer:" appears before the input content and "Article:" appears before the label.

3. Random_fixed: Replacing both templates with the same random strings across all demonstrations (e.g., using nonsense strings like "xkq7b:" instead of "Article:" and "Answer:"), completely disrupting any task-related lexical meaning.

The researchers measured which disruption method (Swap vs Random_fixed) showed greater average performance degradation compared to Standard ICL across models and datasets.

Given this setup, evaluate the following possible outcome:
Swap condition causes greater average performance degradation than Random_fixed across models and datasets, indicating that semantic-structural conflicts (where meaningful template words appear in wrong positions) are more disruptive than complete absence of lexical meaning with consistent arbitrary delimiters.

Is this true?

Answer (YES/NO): NO